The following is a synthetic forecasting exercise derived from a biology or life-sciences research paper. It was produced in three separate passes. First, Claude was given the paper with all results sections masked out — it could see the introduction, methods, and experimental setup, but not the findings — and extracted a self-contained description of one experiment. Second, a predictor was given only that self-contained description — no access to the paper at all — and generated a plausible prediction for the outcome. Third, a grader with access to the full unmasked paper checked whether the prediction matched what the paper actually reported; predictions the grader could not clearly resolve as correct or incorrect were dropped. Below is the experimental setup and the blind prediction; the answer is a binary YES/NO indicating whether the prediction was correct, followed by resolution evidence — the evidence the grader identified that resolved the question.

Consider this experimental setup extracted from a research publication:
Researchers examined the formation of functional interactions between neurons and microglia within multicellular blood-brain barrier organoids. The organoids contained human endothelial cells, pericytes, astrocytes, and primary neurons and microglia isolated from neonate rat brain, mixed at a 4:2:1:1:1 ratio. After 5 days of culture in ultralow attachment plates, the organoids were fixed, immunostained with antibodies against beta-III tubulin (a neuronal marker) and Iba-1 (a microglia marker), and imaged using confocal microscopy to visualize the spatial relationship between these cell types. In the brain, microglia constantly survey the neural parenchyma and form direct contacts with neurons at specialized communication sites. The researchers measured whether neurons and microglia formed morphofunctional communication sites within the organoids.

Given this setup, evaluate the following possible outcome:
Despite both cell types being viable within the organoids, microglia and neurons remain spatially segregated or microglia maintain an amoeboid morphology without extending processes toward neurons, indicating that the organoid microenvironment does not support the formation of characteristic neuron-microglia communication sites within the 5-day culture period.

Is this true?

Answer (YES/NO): NO